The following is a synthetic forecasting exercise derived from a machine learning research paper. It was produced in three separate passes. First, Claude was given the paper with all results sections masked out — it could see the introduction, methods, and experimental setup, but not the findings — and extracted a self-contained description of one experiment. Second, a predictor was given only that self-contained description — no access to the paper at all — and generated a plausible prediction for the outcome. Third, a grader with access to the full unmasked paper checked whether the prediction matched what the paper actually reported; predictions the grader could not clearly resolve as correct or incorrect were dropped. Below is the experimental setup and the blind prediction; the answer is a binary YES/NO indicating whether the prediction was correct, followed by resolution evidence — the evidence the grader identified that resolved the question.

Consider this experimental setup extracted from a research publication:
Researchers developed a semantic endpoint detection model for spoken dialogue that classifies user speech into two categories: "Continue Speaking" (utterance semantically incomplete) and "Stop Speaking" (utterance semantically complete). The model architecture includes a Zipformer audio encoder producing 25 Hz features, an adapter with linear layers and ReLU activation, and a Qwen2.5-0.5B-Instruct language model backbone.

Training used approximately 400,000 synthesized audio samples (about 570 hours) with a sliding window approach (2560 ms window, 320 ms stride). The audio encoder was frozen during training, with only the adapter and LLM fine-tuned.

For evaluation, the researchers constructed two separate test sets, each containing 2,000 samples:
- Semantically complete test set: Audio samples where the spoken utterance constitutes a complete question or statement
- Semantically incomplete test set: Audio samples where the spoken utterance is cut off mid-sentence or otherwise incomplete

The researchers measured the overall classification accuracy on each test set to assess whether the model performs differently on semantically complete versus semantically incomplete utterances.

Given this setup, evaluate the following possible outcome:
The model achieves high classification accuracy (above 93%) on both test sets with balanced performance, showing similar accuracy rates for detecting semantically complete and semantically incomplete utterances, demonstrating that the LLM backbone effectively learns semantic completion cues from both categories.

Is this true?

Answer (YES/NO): YES